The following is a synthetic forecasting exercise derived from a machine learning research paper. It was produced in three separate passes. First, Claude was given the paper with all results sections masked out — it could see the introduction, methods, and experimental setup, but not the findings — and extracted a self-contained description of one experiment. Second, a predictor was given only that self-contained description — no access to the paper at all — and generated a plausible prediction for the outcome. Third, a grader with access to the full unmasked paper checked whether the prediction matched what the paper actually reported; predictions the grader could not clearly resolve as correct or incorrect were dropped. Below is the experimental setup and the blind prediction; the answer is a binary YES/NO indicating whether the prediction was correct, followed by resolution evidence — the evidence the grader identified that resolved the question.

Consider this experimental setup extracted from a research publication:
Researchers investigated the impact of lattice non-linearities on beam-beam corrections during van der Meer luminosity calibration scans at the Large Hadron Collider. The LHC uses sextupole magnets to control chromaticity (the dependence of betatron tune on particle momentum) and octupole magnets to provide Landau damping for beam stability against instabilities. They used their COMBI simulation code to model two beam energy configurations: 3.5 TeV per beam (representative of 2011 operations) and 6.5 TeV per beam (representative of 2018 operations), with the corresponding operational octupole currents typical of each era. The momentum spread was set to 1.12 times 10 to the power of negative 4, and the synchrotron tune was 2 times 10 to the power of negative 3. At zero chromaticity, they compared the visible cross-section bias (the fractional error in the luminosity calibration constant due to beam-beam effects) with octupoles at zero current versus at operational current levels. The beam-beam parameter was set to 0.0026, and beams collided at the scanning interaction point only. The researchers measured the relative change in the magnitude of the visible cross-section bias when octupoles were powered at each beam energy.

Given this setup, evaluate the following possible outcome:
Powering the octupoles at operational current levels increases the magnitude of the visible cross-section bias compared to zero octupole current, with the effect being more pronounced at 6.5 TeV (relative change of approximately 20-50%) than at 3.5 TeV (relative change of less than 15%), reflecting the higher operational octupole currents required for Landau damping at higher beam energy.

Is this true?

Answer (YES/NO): NO